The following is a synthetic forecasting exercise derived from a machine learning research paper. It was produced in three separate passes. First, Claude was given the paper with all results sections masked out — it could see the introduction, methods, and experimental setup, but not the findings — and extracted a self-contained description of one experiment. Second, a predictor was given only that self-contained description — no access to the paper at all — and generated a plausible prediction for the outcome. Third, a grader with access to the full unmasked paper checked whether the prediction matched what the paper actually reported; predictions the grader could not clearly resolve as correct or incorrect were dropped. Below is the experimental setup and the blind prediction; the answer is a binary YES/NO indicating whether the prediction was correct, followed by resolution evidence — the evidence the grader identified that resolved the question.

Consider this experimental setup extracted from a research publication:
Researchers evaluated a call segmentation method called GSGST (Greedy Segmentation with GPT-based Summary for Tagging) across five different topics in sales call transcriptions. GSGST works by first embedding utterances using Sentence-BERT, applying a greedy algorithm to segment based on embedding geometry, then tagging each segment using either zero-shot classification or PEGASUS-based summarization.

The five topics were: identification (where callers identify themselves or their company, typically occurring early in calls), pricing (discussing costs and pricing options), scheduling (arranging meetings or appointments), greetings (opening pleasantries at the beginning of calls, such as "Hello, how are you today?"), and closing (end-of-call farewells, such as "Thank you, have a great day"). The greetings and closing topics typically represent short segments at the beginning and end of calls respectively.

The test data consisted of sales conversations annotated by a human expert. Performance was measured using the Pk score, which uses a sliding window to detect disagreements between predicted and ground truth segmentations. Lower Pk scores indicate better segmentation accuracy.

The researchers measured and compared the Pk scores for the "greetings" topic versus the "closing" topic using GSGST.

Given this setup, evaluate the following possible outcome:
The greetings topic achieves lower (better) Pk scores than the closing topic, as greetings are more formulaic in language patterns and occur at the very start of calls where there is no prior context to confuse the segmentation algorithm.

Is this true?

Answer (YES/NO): NO